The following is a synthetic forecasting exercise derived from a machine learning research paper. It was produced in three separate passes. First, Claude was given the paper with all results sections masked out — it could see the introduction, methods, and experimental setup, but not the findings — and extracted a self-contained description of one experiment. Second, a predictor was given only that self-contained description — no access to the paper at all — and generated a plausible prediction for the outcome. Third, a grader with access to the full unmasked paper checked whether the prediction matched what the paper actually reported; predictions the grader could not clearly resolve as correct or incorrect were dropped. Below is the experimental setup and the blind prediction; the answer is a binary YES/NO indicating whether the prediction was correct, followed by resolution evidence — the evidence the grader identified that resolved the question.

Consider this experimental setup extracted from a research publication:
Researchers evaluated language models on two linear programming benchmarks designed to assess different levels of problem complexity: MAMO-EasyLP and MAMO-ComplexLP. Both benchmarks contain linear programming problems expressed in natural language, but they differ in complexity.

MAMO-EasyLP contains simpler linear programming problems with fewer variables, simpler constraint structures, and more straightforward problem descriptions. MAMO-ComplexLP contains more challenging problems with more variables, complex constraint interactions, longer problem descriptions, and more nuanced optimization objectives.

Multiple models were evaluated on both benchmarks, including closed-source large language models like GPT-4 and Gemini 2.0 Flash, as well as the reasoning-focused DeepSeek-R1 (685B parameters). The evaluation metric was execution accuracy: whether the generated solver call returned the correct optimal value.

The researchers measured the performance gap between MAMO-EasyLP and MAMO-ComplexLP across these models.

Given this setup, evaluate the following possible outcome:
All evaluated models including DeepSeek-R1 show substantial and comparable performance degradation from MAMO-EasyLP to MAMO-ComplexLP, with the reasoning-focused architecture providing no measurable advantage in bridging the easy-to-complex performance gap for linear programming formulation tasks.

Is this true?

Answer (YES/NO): NO